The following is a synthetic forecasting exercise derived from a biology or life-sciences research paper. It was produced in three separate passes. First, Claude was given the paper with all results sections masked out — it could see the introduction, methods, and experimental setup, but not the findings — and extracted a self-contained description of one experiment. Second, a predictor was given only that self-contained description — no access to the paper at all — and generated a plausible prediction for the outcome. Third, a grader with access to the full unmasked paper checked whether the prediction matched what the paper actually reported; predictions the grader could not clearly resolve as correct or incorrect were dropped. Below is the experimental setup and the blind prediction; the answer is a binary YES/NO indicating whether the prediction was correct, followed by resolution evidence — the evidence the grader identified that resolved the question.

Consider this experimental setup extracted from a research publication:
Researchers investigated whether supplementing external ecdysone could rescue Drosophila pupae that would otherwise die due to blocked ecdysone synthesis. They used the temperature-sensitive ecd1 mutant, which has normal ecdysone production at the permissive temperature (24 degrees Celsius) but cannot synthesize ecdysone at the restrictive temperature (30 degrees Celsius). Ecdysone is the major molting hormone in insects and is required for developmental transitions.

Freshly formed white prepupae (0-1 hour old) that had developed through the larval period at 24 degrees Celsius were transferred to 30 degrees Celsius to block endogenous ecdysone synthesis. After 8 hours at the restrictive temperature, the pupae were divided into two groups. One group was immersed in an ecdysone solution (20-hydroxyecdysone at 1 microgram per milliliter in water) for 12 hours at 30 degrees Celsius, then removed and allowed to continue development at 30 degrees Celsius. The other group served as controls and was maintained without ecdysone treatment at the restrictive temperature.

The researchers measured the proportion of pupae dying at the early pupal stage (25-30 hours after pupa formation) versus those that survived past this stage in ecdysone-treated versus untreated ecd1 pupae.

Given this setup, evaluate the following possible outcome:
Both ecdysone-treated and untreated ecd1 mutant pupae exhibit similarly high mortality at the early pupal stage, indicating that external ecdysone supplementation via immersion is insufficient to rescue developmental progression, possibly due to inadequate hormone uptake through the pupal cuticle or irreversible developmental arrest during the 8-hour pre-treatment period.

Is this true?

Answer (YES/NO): NO